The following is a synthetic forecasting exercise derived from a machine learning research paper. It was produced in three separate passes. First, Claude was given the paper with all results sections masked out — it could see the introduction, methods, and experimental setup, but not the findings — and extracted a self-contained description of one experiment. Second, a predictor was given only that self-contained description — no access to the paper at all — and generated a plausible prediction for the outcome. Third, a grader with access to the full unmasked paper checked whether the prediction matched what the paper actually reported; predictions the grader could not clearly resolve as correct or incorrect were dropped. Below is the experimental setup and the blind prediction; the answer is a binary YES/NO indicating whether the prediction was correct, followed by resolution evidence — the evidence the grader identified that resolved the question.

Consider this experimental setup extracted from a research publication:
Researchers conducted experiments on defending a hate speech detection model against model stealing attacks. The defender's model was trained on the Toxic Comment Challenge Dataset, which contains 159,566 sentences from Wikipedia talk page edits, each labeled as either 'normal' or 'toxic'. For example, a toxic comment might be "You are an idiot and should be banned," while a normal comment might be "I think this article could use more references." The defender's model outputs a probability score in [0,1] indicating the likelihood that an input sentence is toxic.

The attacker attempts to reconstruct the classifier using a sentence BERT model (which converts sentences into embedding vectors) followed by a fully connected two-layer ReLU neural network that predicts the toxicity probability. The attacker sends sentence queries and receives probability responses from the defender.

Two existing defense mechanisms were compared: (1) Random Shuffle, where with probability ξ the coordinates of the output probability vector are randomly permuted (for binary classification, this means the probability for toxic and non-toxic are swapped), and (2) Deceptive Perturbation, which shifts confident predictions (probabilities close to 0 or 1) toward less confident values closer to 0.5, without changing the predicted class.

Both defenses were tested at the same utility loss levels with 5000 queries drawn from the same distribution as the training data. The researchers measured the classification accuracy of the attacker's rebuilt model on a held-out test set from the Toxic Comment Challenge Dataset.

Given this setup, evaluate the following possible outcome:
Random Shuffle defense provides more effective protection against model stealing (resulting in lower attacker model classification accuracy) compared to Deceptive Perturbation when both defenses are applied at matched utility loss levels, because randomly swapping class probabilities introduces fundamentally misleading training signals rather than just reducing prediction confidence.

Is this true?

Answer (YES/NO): NO